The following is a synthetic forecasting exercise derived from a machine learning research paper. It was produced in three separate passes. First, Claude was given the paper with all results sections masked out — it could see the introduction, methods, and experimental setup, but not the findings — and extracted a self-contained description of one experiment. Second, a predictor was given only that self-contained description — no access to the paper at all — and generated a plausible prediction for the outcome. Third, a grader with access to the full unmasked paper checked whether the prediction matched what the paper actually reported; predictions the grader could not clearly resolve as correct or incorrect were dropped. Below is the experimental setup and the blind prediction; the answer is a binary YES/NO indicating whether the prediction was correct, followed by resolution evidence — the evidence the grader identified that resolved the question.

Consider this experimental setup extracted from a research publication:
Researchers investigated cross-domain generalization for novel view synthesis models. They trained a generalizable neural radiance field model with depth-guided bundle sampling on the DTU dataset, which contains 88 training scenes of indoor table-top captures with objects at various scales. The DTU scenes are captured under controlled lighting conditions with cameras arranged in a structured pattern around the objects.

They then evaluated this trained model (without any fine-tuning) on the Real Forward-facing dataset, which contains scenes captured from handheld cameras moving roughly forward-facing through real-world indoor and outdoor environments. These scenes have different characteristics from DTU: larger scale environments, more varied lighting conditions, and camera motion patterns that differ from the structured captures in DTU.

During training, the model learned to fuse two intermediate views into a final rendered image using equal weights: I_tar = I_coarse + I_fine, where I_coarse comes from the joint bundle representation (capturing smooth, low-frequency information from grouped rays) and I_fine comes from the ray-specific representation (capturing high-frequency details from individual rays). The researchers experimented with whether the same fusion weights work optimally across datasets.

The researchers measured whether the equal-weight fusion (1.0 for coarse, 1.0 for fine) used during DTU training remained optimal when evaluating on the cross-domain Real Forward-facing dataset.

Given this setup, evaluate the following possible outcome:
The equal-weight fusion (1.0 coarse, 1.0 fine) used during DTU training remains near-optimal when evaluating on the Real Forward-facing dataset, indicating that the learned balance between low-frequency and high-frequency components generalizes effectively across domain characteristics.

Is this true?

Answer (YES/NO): NO